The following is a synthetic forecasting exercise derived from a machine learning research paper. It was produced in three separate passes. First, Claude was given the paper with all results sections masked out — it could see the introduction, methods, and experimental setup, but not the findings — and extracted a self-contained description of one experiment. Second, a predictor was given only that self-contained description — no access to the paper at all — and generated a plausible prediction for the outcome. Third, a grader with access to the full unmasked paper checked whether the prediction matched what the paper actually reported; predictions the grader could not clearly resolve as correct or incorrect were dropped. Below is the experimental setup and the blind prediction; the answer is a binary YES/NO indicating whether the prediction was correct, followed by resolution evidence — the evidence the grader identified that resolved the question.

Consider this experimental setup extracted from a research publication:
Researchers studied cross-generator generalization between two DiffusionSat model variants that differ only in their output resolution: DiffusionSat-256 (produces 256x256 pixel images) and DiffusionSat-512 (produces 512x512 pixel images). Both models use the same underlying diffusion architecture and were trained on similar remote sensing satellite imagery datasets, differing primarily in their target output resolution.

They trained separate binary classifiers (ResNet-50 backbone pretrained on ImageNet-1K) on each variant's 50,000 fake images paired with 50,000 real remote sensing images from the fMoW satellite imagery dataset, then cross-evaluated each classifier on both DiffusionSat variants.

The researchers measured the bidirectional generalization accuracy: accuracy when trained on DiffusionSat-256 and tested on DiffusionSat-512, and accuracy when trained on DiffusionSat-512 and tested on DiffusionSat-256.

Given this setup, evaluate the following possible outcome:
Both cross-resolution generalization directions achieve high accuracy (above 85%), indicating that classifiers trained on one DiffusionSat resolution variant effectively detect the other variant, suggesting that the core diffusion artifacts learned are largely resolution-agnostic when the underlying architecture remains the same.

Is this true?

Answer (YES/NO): NO